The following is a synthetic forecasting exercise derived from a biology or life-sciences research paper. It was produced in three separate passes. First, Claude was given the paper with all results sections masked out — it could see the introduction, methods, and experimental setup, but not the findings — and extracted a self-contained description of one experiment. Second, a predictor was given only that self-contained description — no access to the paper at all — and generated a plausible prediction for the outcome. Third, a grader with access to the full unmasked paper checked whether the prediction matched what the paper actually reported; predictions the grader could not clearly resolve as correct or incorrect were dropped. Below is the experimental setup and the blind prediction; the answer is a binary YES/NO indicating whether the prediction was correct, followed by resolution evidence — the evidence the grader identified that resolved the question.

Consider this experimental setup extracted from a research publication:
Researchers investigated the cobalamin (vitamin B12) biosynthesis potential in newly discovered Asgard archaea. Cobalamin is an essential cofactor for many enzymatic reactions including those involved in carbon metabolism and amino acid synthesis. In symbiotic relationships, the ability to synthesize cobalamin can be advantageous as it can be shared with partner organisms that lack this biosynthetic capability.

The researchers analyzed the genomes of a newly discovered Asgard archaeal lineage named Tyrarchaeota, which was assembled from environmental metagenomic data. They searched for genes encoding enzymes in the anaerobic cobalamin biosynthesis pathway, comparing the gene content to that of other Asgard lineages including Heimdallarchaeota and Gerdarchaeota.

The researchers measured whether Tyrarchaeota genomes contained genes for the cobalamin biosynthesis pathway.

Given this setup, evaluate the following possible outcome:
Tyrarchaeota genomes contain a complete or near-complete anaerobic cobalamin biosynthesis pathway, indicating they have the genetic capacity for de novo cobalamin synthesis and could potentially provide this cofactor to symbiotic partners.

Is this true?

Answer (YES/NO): YES